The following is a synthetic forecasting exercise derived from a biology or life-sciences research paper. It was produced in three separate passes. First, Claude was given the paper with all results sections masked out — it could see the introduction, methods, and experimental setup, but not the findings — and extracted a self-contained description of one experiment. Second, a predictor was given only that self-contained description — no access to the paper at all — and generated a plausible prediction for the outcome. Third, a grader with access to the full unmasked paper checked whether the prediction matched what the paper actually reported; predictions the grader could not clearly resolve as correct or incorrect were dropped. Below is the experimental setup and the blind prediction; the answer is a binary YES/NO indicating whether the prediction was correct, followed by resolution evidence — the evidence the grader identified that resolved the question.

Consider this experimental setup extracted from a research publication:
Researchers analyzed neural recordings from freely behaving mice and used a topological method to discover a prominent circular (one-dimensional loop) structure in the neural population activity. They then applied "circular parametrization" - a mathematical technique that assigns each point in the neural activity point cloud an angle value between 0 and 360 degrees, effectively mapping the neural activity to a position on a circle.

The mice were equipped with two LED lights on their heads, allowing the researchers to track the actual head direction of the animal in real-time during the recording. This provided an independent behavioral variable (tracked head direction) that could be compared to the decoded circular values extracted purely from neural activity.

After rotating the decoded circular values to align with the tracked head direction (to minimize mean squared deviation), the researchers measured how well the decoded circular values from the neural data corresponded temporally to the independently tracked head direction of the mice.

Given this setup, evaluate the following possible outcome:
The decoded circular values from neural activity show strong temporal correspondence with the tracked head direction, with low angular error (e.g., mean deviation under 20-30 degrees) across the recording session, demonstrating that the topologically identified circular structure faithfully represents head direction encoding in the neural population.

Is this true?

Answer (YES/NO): YES